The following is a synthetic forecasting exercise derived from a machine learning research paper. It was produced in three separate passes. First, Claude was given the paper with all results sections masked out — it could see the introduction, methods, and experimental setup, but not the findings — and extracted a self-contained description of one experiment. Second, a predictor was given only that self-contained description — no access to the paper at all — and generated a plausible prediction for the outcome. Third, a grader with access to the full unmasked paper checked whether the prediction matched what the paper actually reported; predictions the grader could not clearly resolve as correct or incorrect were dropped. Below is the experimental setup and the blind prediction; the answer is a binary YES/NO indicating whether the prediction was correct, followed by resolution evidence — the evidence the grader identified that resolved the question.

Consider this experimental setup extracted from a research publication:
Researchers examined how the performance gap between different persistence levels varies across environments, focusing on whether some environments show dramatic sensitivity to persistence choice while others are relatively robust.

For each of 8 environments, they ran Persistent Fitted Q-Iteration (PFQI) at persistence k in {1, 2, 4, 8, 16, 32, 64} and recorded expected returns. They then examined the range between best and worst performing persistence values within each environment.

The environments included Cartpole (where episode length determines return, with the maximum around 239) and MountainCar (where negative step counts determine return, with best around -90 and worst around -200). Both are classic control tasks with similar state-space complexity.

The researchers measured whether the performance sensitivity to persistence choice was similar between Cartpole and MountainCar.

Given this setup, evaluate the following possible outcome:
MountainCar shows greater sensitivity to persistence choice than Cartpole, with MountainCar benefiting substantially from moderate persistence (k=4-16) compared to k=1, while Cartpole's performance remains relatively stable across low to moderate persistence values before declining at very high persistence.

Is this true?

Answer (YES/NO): NO